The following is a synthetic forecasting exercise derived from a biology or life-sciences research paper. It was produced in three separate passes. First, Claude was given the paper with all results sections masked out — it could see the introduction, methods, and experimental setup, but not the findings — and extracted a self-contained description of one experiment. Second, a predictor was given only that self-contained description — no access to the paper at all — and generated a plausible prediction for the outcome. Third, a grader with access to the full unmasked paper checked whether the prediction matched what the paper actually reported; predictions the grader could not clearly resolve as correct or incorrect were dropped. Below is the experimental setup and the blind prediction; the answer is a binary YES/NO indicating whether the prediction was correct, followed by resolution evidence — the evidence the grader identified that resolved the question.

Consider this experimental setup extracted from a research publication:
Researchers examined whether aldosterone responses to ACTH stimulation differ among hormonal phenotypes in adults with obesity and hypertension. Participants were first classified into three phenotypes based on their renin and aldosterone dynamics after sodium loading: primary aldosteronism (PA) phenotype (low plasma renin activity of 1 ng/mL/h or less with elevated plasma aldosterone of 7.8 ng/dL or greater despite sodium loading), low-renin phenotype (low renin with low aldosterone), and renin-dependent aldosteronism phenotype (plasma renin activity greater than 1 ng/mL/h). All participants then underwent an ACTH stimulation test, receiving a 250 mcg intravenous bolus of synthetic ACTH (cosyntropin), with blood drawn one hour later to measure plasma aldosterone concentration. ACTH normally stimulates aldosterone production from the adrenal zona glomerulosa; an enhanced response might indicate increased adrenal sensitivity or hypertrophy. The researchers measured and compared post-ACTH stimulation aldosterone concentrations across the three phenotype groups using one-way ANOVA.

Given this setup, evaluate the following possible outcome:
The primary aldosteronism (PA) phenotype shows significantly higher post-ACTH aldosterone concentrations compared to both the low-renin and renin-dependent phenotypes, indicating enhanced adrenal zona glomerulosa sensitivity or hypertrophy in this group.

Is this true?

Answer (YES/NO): NO